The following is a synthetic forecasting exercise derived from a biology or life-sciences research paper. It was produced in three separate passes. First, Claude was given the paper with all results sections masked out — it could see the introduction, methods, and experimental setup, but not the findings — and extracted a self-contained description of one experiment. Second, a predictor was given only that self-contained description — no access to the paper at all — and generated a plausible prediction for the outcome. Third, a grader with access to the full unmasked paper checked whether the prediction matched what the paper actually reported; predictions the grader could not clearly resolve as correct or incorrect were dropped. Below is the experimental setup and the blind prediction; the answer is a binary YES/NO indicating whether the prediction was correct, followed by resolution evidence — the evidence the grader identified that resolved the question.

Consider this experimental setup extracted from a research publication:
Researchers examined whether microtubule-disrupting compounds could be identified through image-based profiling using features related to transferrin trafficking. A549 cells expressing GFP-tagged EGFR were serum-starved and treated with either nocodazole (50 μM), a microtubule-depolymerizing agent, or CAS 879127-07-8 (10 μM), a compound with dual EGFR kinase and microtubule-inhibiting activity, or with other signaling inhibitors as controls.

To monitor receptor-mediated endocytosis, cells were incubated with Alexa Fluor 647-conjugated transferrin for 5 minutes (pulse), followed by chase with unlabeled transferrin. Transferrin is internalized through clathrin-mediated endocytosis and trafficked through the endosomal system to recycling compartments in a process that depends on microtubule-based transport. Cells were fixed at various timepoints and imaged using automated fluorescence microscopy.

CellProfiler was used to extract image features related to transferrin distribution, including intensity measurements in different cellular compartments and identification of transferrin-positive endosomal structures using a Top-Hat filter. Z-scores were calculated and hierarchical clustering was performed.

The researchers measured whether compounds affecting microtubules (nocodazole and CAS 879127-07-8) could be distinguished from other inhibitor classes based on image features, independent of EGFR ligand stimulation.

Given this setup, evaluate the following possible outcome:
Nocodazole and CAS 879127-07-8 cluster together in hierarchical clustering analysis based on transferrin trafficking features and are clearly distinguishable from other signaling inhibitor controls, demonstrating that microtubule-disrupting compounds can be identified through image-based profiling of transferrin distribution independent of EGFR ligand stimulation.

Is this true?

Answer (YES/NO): YES